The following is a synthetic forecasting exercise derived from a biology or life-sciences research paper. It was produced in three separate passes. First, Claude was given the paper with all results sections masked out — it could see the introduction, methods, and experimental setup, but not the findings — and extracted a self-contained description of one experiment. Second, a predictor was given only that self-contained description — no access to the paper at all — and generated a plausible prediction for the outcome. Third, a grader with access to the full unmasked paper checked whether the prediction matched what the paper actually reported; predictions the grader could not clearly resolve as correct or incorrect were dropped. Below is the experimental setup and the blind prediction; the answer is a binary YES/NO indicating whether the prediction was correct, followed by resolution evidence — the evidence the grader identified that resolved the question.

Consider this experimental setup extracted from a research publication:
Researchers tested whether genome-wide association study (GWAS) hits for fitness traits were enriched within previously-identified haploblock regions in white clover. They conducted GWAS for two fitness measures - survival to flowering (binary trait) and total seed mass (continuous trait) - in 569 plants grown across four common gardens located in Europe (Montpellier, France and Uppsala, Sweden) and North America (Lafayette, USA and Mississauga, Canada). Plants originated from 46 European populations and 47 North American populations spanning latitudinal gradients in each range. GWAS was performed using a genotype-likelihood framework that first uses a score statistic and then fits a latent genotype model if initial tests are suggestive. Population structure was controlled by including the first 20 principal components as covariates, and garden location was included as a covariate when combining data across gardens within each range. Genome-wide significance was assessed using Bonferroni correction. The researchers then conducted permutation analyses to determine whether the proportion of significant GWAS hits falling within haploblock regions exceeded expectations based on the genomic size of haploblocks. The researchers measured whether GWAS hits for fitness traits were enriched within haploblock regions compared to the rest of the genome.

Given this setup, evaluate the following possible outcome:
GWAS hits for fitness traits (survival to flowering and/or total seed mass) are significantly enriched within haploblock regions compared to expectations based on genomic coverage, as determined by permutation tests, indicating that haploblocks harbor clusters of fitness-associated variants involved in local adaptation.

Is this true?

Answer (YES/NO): YES